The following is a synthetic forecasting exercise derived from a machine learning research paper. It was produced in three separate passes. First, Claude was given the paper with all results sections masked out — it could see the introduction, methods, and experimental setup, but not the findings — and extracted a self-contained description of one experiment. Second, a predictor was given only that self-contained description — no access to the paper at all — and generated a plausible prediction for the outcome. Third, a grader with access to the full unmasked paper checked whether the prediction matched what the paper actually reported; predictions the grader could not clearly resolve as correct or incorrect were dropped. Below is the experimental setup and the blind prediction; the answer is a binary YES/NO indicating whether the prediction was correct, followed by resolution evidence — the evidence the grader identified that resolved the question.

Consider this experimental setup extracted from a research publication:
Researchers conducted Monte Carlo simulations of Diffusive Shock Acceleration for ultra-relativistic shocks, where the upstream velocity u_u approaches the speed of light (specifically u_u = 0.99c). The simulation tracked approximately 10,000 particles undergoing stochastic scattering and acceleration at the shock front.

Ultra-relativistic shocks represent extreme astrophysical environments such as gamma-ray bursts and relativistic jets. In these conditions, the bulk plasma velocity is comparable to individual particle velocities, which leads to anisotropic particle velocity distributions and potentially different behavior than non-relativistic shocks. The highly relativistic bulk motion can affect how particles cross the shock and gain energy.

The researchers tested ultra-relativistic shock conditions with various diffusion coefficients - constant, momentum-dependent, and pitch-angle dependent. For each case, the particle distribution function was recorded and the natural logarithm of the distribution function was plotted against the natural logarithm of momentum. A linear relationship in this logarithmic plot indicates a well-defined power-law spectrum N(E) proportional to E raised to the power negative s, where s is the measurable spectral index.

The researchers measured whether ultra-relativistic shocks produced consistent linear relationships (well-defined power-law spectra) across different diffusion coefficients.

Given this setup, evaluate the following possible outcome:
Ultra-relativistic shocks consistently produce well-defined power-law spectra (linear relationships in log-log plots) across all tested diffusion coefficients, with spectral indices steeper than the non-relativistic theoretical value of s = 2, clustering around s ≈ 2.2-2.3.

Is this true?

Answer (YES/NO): NO